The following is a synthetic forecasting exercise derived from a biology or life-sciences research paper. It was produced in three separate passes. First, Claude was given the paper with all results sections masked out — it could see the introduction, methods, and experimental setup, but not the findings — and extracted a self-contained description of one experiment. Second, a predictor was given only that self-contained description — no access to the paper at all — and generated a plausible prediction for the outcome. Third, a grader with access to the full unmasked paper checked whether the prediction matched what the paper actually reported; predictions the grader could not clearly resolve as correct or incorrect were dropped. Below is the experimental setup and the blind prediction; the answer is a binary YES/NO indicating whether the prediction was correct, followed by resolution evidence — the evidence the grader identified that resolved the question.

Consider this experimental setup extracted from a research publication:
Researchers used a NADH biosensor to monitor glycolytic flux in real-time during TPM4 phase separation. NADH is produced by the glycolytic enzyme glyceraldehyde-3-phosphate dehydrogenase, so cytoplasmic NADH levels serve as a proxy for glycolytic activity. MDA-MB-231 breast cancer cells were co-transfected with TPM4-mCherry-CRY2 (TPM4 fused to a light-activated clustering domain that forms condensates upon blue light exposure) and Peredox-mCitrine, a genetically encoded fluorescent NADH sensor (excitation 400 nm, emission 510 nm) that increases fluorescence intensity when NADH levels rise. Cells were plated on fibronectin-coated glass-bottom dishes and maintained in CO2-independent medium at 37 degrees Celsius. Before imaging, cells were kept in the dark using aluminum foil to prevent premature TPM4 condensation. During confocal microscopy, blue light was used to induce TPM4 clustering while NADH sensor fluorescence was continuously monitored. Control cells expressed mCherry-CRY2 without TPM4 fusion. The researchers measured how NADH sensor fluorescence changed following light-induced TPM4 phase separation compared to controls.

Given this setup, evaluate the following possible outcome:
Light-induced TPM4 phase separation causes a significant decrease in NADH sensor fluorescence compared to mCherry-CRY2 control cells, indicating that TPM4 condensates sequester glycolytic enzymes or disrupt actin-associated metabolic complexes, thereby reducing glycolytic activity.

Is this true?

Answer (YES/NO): NO